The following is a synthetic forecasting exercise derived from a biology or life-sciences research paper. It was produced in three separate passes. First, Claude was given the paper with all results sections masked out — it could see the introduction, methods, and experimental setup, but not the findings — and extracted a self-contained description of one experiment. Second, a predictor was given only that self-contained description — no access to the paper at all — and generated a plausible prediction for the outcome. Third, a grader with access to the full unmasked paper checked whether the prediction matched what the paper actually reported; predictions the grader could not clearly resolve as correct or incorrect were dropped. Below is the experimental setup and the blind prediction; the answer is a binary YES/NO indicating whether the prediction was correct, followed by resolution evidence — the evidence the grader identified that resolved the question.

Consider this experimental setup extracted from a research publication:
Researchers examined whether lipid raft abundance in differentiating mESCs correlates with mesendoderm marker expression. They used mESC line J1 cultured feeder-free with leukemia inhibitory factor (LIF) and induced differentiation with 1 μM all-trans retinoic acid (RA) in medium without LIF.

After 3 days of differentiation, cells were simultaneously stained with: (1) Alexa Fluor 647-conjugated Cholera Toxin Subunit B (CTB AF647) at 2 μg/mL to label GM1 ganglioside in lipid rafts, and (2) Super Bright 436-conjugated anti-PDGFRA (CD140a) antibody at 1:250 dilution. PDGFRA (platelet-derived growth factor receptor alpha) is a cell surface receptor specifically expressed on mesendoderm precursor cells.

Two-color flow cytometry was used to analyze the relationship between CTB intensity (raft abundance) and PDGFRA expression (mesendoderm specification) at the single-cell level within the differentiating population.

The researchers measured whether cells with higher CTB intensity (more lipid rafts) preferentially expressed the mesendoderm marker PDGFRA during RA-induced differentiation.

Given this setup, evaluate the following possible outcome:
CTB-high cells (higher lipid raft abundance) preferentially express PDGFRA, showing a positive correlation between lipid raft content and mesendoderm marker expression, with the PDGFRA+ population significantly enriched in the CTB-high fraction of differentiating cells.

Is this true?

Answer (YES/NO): NO